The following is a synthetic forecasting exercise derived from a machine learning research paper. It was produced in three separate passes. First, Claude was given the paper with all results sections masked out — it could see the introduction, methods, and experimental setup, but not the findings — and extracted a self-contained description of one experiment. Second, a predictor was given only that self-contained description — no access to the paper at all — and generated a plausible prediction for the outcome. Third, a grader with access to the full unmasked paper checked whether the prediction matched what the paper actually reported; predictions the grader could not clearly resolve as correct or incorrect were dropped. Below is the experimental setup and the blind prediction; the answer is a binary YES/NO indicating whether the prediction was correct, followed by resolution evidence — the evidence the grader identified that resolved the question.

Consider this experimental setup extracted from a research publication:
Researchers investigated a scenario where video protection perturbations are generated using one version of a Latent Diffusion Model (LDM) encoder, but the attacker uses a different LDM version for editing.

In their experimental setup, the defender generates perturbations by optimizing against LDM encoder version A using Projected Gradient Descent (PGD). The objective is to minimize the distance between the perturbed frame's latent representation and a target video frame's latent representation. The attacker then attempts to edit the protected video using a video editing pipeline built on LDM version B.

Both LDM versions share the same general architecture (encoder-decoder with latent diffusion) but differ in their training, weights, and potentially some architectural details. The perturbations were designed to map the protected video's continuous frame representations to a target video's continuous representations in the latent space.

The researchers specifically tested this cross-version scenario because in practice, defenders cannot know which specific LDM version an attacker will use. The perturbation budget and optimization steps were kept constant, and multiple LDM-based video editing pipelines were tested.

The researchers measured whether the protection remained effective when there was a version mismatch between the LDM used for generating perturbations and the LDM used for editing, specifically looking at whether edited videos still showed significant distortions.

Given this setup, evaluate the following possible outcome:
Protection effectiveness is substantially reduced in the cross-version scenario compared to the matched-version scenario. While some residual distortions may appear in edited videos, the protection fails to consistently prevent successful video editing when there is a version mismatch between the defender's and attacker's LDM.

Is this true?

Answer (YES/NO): NO